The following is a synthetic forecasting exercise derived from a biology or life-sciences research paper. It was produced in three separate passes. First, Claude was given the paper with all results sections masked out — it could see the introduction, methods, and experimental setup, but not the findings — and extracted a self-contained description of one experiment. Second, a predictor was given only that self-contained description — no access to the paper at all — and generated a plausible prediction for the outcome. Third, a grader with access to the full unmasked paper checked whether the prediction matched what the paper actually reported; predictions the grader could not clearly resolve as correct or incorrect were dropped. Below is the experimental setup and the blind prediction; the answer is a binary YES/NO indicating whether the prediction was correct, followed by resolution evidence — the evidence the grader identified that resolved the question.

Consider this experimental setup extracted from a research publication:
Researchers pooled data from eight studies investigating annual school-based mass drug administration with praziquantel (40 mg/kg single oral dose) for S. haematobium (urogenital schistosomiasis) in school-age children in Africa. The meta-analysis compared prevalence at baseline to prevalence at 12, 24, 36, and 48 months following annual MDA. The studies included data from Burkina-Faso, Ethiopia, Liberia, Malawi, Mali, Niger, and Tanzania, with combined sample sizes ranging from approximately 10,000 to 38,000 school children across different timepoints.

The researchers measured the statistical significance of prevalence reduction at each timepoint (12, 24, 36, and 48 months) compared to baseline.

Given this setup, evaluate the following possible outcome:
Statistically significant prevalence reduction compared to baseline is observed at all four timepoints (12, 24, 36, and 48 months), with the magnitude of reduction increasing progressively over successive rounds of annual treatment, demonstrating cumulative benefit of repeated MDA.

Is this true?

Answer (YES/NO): NO